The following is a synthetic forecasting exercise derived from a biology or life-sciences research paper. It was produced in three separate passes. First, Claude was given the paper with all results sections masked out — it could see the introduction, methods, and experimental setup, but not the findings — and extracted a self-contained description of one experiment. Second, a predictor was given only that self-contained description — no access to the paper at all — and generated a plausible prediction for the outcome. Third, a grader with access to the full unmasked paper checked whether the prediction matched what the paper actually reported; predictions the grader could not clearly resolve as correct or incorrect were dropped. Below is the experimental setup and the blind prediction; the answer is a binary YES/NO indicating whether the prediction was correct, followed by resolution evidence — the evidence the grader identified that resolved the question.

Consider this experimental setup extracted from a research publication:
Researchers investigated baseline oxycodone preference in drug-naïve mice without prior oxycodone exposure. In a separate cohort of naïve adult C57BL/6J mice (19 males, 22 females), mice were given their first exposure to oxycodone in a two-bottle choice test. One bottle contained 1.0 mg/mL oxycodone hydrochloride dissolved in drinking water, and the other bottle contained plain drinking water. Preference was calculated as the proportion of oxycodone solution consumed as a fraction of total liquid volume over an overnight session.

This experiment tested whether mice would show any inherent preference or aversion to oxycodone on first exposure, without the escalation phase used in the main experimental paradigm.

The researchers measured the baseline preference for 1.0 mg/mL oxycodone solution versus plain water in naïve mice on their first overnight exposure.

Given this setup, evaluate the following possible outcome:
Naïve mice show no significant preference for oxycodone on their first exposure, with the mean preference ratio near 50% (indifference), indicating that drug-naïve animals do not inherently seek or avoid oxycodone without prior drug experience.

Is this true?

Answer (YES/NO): NO